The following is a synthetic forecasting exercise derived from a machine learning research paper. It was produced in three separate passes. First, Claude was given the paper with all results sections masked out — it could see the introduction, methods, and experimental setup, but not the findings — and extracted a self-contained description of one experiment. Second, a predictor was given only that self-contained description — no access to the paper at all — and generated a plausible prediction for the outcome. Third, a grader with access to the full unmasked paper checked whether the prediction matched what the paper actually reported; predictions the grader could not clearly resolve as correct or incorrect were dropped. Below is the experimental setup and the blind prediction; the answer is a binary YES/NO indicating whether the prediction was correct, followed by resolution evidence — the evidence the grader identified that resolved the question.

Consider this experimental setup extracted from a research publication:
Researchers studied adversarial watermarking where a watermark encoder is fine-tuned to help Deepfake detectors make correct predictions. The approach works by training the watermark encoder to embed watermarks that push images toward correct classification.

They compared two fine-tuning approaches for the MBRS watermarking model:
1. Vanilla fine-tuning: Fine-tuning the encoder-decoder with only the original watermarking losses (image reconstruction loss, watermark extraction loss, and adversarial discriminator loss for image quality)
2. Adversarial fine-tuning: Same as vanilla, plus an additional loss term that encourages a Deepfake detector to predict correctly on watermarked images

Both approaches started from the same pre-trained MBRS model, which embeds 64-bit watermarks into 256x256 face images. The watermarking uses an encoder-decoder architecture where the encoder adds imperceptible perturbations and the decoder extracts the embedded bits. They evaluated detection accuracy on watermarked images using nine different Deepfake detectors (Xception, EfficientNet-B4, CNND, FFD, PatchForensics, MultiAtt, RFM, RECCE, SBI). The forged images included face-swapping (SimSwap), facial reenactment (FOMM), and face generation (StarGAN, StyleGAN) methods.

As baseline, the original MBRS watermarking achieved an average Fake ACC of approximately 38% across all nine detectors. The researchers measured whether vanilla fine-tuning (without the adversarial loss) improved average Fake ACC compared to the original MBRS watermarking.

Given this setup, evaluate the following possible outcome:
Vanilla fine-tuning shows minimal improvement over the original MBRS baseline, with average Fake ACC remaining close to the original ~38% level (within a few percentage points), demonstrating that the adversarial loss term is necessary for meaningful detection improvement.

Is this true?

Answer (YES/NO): NO